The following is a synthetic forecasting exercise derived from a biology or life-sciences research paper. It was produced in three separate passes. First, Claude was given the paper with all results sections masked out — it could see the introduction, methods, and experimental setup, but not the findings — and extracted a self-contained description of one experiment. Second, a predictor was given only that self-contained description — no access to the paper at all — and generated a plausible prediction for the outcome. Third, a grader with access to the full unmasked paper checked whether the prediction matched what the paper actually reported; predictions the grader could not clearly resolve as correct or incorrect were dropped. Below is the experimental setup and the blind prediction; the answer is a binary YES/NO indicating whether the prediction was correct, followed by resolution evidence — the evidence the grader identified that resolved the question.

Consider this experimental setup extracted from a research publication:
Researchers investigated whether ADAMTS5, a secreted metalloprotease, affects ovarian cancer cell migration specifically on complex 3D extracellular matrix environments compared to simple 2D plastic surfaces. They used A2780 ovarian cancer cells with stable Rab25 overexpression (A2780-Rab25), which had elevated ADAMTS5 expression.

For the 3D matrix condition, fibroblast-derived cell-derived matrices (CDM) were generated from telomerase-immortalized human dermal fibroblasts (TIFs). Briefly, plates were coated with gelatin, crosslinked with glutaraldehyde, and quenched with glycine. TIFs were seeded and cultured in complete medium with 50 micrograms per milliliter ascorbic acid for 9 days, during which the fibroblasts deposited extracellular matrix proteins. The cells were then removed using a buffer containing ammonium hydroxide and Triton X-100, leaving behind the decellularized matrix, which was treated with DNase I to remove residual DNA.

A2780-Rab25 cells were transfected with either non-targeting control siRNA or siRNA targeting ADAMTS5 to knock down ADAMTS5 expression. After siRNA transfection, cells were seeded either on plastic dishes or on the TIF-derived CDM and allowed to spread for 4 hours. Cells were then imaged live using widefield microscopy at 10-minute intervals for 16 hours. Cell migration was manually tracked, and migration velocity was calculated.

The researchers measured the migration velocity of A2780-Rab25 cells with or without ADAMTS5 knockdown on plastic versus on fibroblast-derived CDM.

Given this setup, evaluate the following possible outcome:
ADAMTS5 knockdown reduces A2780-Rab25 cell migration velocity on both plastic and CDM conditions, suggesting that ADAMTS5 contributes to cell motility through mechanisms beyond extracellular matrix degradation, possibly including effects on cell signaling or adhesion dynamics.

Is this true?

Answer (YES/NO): NO